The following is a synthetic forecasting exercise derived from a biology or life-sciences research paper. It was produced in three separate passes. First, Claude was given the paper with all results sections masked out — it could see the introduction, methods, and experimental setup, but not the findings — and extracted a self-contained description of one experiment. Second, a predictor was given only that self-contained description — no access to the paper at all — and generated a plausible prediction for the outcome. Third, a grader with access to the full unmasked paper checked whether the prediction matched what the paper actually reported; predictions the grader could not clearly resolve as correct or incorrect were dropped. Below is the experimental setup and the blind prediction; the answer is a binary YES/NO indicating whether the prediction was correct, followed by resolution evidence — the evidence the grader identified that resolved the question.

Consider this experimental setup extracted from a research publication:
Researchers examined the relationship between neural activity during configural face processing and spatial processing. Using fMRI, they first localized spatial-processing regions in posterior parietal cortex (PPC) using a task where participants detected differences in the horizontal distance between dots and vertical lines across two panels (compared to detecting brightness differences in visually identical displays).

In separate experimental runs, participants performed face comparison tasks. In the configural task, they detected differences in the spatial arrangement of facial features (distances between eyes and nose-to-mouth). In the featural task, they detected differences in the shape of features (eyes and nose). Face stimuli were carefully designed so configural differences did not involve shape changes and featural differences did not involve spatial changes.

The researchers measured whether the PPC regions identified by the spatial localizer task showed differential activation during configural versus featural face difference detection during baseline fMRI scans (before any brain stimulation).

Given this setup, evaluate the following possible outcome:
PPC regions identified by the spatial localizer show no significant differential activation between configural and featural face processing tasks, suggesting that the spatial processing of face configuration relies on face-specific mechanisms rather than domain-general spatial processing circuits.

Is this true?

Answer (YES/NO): NO